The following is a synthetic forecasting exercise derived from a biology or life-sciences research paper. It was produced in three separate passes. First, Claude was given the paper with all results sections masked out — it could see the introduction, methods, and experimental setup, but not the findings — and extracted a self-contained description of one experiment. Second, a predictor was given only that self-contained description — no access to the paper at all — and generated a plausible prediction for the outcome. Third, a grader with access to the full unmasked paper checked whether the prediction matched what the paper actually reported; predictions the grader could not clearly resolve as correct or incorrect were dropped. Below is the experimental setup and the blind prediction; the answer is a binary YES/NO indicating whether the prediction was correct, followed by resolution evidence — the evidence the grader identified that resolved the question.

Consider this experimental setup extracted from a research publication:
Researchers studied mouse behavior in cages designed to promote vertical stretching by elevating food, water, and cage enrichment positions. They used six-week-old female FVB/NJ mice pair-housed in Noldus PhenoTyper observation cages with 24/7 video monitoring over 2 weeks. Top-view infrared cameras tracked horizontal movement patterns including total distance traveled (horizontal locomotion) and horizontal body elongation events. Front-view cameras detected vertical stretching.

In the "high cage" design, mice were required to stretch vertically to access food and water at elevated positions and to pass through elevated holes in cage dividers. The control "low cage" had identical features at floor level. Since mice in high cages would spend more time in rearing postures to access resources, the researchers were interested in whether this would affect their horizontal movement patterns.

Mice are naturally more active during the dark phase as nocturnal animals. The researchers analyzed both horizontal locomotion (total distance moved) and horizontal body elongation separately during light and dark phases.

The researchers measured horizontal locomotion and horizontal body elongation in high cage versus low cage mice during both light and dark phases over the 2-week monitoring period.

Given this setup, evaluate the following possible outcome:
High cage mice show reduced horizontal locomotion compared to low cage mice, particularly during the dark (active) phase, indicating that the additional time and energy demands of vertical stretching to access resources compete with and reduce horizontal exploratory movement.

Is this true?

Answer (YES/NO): NO